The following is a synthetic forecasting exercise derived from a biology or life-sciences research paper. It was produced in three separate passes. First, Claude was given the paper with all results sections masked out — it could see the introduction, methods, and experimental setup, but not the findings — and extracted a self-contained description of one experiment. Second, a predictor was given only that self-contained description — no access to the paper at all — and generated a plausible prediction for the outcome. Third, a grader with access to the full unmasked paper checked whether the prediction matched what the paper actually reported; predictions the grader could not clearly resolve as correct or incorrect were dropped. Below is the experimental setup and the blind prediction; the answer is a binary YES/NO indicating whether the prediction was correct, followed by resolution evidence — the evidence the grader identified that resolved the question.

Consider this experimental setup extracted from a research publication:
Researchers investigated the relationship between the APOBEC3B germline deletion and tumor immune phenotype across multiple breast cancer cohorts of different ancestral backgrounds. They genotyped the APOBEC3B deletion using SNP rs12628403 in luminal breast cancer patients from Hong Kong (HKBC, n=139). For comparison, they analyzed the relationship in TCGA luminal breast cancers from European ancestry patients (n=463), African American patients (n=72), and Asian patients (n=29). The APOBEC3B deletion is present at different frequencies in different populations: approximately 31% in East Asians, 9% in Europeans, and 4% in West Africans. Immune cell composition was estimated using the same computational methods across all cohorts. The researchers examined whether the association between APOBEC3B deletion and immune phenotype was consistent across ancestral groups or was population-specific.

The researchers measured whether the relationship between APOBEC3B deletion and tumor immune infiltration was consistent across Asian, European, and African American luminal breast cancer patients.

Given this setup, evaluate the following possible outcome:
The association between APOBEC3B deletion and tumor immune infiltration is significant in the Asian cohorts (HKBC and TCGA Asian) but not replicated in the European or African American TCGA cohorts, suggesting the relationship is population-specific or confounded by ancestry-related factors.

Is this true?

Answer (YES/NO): NO